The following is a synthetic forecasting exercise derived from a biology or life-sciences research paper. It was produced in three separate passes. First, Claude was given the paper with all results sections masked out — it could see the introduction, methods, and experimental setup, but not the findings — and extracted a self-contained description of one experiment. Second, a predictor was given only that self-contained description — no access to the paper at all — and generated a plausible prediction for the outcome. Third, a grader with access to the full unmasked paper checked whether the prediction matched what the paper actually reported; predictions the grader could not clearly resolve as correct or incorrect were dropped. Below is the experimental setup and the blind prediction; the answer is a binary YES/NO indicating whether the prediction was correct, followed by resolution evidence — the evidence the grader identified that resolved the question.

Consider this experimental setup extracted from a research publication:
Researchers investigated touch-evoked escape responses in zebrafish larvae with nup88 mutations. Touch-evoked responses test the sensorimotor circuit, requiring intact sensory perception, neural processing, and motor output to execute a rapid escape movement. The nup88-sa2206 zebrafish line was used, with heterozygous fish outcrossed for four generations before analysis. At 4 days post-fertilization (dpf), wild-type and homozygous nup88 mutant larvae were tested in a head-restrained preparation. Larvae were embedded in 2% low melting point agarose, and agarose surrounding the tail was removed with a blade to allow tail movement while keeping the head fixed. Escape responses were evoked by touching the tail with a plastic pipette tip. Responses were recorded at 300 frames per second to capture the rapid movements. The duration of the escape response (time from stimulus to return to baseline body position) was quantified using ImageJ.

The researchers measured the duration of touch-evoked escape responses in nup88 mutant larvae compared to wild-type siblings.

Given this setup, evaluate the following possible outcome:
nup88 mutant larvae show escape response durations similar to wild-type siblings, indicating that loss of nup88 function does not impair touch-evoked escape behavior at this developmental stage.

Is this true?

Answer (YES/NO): NO